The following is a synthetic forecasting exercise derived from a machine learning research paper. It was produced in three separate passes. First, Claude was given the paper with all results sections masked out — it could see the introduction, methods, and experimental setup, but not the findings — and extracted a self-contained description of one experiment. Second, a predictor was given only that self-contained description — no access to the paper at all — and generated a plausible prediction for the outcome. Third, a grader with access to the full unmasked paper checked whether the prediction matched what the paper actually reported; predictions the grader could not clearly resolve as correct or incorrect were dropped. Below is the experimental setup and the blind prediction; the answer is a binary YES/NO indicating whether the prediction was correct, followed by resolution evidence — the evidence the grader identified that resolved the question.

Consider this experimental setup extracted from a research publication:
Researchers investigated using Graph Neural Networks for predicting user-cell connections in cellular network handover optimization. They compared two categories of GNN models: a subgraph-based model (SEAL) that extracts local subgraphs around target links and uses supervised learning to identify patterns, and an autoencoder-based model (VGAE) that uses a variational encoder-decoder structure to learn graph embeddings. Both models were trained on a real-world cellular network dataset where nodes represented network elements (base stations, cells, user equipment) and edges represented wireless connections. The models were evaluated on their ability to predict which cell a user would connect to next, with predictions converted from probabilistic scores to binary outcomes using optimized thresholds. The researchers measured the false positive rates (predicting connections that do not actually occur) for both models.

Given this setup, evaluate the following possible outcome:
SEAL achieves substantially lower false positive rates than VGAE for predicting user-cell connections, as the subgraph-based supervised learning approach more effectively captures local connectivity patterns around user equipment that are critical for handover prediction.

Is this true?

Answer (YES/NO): YES